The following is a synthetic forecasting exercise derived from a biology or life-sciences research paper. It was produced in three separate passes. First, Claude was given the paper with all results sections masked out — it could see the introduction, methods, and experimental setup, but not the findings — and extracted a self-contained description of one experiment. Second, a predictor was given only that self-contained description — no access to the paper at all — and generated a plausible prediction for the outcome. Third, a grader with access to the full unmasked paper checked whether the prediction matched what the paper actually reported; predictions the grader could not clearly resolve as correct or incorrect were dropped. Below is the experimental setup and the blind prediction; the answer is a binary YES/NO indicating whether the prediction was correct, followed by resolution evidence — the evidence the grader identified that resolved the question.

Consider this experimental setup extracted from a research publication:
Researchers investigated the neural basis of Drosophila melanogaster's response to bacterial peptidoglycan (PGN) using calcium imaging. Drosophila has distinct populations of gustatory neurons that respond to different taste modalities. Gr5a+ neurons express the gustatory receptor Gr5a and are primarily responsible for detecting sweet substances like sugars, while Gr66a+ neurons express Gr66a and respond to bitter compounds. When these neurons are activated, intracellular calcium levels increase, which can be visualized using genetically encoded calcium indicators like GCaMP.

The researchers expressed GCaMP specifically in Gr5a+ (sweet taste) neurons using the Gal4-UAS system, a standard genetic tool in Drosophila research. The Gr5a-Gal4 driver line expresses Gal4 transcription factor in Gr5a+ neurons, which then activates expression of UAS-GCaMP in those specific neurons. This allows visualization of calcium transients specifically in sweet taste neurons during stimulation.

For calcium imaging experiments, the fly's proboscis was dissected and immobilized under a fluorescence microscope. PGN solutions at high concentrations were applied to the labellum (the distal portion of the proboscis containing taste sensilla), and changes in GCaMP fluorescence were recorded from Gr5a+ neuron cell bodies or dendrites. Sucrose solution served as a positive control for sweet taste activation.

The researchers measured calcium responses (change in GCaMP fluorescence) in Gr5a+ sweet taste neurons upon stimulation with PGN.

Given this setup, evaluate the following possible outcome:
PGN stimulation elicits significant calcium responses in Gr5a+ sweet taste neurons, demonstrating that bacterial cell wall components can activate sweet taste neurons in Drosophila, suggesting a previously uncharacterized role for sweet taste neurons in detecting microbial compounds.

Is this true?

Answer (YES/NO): YES